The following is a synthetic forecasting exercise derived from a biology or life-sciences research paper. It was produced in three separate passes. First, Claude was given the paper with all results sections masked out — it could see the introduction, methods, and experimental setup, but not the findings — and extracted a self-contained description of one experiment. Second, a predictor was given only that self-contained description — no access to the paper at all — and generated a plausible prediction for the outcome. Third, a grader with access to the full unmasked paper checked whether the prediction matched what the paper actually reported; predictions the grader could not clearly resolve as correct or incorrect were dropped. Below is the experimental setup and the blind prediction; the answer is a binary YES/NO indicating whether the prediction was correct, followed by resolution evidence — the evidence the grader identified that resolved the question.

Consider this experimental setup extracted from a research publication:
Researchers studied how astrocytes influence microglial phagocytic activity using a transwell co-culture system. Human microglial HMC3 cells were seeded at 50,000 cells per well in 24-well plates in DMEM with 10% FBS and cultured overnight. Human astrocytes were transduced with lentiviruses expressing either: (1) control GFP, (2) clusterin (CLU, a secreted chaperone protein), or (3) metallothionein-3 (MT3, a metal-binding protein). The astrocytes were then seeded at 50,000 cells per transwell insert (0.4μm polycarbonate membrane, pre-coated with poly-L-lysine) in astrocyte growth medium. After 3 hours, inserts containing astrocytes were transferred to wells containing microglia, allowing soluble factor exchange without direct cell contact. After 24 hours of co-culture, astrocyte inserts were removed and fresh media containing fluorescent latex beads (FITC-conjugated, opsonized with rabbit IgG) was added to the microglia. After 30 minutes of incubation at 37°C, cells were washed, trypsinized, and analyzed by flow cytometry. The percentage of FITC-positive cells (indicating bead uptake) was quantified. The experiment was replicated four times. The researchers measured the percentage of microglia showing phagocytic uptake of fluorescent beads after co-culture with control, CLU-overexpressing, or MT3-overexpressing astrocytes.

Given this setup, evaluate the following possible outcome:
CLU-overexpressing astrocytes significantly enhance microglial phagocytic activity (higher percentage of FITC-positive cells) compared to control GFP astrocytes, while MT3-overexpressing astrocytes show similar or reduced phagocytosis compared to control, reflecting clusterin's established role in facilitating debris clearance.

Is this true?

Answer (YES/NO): NO